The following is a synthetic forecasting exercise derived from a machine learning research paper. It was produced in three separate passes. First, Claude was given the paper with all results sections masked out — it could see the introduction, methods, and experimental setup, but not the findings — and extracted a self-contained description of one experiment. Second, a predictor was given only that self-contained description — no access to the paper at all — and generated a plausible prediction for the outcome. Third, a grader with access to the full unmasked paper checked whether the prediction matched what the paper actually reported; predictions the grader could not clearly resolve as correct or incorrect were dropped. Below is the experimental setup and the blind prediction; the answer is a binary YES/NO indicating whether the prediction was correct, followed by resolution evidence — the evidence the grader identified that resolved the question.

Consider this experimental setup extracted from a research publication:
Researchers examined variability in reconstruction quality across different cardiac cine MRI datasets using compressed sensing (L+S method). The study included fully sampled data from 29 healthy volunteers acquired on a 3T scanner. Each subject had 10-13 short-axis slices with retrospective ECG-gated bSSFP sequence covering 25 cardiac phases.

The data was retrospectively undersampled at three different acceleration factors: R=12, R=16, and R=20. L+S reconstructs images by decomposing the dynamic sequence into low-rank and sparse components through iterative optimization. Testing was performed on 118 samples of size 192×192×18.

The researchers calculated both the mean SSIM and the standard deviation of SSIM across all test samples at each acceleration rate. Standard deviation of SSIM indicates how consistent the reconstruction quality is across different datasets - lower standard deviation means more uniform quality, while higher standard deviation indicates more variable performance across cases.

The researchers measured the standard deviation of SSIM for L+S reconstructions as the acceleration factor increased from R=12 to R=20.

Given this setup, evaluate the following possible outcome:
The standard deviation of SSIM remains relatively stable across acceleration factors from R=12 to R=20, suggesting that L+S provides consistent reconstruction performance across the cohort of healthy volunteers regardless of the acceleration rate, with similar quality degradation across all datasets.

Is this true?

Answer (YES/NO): NO